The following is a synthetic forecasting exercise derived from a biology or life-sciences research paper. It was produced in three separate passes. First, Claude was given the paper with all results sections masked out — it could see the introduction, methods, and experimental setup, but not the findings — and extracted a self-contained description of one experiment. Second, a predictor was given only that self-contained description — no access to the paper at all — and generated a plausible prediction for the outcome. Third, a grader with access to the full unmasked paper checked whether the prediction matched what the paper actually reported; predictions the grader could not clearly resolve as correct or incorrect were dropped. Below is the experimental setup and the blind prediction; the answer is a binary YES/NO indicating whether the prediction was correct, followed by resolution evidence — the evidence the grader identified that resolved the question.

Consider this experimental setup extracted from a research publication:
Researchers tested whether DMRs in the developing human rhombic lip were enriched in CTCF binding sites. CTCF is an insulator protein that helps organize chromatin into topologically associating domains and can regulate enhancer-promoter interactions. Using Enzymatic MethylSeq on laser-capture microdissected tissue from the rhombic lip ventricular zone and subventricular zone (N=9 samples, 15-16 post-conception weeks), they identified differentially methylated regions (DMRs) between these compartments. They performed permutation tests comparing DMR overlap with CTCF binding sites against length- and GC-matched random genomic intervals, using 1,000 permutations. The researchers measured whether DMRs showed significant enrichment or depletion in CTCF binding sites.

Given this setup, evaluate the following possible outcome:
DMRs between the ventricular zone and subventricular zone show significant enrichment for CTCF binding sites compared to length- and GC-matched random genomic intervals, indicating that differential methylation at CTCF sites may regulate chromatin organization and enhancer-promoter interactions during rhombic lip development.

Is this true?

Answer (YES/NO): YES